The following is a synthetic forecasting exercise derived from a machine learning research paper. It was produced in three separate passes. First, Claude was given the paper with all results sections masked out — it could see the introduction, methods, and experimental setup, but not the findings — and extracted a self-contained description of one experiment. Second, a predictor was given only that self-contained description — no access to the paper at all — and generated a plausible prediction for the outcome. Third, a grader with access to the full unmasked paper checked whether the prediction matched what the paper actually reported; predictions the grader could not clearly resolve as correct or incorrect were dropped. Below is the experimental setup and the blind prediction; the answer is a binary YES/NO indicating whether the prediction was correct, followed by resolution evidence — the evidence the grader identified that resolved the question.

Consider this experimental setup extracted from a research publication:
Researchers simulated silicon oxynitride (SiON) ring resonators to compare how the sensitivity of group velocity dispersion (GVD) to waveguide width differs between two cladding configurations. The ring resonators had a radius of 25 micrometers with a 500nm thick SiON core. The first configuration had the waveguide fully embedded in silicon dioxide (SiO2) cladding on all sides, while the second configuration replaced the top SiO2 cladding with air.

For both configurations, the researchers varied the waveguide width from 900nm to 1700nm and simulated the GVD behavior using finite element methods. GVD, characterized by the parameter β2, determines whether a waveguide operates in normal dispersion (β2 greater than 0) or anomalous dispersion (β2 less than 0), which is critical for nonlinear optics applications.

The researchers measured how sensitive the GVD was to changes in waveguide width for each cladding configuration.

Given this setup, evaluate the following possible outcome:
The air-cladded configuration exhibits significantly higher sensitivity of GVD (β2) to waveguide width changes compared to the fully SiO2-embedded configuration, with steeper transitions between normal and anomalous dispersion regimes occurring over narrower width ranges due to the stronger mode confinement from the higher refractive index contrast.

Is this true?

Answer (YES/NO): NO